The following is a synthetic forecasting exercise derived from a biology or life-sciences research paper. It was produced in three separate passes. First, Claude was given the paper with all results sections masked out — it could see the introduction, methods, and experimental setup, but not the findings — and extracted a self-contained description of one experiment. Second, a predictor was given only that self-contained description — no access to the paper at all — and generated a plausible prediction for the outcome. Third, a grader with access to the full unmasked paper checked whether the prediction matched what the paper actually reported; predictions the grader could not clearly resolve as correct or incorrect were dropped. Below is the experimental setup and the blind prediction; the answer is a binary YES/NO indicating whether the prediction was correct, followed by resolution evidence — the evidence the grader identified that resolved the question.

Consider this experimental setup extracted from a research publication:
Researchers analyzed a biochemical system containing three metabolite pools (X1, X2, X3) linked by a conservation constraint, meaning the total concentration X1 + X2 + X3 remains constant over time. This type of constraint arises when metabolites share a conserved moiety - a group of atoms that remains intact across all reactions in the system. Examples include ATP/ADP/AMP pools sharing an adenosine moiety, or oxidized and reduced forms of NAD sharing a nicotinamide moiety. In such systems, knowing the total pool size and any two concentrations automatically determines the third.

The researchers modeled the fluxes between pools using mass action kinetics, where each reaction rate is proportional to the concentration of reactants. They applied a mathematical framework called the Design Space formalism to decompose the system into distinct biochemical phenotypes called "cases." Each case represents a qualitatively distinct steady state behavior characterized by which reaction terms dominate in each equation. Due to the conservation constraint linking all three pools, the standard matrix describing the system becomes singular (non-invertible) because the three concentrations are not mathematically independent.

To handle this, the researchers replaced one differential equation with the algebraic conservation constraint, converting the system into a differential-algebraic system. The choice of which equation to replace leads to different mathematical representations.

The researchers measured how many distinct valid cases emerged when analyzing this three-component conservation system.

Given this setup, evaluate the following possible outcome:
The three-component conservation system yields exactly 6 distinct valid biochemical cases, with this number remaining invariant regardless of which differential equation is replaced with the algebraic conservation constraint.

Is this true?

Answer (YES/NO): NO